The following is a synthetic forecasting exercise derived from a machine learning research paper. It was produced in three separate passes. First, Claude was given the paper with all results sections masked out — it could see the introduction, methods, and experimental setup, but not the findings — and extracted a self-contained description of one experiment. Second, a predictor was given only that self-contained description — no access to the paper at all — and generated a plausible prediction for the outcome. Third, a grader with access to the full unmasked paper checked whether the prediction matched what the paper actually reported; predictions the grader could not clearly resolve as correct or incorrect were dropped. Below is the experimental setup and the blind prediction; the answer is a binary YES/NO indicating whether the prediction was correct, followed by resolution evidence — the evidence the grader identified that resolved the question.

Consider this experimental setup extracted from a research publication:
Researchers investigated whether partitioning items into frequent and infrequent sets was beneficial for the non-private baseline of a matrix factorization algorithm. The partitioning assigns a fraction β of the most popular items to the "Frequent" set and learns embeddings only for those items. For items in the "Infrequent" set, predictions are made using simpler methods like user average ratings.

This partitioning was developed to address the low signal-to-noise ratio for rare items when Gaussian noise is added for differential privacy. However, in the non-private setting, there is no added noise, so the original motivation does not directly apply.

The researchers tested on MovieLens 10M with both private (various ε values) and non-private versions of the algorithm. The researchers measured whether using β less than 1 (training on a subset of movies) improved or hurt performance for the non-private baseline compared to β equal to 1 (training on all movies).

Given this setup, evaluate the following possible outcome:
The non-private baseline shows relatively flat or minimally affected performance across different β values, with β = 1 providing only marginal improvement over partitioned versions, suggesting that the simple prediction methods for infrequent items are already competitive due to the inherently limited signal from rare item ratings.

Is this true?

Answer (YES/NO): NO